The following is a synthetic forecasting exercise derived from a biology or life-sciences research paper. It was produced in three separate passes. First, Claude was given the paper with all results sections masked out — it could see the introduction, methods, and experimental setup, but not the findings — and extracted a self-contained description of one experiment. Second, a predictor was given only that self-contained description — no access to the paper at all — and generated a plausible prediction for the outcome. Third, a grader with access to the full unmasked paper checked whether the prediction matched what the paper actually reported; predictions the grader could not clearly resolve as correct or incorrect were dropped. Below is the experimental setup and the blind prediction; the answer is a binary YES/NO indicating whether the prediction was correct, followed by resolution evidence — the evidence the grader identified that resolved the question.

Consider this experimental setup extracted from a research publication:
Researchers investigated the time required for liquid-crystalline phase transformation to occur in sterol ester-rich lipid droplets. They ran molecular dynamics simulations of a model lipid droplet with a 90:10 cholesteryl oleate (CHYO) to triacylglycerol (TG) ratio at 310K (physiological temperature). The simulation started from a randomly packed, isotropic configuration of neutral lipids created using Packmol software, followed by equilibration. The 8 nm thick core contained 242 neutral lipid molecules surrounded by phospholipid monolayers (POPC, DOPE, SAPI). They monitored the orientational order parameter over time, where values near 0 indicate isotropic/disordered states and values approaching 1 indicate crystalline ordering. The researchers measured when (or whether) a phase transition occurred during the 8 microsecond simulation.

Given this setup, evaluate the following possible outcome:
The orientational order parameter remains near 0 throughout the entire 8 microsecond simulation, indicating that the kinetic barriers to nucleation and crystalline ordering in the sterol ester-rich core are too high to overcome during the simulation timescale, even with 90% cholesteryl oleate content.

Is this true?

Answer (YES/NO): NO